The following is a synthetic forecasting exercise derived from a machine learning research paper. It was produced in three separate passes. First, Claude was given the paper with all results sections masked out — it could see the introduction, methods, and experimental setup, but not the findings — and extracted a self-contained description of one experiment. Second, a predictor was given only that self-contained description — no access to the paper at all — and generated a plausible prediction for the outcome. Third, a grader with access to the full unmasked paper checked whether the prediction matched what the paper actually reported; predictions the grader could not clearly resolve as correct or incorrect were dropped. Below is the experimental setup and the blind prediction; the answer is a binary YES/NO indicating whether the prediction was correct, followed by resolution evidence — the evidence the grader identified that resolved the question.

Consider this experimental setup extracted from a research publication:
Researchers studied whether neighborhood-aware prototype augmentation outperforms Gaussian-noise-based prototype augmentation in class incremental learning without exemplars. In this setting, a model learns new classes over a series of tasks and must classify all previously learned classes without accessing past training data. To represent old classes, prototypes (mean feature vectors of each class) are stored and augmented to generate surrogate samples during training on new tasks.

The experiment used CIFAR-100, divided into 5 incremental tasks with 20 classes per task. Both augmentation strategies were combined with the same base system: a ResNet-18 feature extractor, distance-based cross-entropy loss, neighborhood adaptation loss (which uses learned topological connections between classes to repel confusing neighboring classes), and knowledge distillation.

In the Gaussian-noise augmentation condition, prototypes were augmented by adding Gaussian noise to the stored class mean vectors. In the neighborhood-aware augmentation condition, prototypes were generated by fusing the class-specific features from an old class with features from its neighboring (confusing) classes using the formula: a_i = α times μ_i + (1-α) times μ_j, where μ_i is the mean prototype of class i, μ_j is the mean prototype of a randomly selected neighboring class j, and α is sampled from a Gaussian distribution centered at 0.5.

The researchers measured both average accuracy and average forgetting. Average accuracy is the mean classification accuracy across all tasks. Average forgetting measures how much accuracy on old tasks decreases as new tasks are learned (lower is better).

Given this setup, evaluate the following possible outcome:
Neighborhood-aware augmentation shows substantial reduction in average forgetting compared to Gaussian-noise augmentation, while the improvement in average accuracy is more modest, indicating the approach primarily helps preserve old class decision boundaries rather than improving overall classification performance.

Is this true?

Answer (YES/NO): YES